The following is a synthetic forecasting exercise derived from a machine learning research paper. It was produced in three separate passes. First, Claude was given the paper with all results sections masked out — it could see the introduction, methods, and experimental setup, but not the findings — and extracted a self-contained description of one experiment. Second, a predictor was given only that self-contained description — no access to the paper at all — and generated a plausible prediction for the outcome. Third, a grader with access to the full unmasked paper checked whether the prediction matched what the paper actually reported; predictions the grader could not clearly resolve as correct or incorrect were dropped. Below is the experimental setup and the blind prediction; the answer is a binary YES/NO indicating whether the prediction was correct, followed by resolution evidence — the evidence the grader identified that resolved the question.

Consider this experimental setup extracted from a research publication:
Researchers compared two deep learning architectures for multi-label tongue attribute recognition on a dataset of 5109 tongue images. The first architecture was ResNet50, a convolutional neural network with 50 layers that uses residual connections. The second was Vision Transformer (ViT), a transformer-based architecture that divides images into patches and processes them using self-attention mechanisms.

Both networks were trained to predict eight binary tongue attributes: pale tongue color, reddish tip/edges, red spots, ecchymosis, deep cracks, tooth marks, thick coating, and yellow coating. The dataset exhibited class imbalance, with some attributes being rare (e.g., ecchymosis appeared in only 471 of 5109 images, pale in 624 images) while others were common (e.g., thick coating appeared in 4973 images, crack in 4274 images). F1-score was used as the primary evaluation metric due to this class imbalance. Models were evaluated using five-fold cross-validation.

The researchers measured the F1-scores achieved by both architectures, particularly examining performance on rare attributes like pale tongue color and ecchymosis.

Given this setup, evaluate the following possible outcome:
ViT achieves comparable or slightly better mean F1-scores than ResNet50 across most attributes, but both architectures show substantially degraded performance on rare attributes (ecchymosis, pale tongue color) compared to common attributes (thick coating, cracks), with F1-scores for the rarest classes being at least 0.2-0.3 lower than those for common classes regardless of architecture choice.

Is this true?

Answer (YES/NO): NO